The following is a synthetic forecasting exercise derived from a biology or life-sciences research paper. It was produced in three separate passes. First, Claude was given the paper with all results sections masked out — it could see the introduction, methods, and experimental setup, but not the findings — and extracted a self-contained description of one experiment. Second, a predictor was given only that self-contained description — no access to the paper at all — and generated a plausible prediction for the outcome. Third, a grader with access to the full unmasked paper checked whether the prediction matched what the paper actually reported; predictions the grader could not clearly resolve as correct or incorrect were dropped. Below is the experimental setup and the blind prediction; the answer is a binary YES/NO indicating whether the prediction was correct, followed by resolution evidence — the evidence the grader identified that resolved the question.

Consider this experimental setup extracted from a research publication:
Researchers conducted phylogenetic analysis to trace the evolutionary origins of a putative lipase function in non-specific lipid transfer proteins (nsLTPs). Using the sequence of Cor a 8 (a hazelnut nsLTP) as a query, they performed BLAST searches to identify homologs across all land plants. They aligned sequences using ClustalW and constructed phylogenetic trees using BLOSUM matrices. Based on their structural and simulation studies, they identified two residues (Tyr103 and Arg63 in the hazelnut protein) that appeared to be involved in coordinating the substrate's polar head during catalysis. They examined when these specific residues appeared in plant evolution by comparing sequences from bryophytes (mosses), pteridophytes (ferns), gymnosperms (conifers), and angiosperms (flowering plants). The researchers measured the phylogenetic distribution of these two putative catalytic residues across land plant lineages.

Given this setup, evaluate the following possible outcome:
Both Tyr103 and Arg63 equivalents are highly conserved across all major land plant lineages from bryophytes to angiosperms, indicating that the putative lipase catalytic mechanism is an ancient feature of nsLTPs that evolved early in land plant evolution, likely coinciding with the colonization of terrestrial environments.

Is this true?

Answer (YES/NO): NO